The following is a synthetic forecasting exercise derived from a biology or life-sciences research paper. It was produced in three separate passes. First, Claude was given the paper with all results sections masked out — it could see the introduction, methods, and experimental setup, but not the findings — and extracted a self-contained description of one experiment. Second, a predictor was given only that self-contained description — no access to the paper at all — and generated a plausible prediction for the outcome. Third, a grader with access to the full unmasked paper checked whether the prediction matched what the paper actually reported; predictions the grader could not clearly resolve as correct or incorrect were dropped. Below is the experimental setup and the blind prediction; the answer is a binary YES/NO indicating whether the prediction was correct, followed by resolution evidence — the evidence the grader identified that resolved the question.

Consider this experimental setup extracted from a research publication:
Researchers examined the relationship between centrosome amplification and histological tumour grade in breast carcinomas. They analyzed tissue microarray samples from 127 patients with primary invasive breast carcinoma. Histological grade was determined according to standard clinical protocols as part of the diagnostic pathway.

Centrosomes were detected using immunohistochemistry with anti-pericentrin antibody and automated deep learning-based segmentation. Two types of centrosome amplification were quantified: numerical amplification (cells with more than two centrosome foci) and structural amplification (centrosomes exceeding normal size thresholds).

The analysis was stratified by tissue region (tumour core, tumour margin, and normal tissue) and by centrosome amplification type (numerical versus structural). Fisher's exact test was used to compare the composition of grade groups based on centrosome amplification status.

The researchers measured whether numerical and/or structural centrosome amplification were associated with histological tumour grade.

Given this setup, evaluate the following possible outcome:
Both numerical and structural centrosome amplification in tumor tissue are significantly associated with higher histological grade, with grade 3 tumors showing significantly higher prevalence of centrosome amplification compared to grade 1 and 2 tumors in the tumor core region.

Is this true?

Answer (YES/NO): YES